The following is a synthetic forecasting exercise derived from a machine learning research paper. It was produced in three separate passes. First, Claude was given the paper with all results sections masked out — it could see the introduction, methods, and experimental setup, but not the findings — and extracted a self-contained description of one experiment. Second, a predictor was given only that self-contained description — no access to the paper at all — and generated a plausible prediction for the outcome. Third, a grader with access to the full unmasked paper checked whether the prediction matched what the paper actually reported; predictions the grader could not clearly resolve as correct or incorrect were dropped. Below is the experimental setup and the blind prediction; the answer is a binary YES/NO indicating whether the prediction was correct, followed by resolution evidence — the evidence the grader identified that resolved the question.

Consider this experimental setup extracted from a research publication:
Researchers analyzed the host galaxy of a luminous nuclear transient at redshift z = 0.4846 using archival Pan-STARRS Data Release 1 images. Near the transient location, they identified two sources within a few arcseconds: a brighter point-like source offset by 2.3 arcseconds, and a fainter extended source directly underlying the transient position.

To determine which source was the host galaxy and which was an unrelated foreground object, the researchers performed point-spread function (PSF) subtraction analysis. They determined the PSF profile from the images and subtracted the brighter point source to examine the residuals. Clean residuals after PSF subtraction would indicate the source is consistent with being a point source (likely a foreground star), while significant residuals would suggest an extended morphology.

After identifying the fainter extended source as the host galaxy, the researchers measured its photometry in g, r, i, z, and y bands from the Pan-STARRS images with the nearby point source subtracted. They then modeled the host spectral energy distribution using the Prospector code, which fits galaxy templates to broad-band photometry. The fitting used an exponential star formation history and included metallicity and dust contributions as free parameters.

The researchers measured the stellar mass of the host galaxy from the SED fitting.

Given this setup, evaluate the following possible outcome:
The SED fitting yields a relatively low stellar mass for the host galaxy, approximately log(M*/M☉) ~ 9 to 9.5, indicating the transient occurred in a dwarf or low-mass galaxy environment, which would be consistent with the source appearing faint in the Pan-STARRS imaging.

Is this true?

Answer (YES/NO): NO